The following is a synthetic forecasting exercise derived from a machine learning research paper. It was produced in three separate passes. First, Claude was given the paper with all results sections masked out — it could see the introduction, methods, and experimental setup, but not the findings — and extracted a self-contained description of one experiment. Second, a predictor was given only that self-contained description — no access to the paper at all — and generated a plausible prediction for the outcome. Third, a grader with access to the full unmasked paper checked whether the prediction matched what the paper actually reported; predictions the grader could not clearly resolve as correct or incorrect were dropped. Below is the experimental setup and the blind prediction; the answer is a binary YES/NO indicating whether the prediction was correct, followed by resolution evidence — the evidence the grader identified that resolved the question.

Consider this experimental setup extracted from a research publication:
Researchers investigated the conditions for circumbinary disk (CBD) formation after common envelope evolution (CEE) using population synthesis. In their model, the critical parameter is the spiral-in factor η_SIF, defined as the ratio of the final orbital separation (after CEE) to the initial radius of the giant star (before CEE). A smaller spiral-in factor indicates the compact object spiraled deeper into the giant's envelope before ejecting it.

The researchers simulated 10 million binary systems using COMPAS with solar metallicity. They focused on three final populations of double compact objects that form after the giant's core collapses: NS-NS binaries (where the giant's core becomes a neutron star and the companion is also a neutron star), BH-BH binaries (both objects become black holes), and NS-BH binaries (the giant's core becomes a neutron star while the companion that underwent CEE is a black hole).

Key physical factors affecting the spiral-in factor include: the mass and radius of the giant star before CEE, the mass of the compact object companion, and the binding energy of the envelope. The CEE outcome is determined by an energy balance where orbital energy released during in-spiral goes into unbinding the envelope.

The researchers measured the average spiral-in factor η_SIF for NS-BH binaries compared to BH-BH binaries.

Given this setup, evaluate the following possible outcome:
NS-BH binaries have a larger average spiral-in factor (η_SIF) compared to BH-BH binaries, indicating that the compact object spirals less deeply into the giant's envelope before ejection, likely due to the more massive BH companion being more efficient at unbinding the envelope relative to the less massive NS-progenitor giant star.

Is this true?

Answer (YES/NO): YES